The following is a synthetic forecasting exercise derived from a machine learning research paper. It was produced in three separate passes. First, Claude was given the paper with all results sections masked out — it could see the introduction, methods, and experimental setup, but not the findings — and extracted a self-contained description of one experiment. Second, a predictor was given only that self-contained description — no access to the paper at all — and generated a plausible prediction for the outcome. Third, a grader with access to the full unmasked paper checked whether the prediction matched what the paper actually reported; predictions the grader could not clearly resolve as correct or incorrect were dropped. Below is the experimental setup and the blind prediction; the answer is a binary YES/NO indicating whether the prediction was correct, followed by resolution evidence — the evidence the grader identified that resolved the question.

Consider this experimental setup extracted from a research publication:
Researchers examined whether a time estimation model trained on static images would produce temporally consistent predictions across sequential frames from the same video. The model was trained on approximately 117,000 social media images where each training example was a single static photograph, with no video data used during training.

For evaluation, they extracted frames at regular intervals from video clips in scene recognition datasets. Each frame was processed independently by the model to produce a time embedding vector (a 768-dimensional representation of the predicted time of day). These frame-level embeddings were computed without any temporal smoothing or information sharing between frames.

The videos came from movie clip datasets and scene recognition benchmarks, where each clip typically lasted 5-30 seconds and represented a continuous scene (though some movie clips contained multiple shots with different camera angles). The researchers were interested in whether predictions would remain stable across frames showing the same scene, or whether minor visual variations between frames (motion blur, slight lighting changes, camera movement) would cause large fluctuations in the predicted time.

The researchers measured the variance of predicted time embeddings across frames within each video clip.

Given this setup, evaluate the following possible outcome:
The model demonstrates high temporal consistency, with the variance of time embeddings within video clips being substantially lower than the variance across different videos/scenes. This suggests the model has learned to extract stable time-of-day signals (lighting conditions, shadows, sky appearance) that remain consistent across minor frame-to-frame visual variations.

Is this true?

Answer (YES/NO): YES